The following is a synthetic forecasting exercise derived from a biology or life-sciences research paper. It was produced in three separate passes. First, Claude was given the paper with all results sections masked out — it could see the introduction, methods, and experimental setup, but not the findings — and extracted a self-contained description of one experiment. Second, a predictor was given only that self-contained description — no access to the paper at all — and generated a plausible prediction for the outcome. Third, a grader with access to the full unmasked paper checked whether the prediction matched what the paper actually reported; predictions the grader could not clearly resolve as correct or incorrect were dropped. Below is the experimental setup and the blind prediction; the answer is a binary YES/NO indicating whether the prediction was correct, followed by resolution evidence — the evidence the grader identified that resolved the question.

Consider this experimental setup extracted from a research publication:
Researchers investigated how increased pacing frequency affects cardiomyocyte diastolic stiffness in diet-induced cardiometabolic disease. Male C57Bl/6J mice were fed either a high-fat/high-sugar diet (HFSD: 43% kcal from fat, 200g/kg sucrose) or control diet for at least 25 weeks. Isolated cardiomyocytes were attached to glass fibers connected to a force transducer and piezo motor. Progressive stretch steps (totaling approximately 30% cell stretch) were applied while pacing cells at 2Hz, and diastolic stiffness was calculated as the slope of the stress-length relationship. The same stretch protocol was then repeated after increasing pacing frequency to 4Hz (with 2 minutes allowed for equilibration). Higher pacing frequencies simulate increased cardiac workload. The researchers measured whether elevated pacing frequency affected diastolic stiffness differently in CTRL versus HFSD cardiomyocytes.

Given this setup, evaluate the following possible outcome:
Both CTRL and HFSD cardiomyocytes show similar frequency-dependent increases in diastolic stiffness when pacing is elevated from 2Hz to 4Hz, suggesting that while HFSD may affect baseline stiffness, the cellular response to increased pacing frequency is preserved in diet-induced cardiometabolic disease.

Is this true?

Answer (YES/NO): NO